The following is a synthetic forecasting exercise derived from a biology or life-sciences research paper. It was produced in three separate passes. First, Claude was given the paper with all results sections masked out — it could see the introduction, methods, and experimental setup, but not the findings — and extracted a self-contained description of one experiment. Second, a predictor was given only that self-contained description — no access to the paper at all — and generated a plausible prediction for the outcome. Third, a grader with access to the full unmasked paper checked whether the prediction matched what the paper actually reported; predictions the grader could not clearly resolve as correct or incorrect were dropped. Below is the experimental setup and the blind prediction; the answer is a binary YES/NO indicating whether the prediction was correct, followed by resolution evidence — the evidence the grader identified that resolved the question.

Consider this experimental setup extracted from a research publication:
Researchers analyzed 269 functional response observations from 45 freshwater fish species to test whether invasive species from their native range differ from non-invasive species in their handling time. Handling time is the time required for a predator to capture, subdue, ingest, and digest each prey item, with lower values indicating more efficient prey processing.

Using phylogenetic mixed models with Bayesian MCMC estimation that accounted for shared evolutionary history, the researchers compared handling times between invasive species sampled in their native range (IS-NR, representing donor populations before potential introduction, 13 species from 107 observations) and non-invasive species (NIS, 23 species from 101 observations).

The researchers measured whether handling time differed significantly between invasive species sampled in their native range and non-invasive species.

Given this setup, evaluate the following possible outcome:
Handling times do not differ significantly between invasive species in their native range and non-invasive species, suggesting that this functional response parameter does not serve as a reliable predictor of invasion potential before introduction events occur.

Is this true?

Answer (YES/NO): NO